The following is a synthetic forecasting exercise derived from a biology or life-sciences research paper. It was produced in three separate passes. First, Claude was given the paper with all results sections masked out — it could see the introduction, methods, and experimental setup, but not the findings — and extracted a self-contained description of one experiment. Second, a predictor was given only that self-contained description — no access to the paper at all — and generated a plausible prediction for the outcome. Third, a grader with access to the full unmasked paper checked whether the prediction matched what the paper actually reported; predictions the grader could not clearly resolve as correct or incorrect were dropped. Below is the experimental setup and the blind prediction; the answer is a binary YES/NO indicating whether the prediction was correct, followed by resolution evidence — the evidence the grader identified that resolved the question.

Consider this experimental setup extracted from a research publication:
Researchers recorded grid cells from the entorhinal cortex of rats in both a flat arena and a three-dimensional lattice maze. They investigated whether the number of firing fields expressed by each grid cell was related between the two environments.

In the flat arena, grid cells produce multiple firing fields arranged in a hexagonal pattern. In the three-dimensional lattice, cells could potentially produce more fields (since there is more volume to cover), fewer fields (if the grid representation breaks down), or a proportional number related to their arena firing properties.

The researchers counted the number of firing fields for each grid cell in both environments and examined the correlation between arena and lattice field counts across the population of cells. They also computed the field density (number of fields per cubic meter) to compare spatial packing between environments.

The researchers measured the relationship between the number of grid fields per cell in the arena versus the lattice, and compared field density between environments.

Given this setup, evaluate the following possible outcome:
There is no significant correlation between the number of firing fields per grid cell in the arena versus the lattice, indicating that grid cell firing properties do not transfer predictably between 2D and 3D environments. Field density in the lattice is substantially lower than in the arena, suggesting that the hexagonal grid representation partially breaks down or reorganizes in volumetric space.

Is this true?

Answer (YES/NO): NO